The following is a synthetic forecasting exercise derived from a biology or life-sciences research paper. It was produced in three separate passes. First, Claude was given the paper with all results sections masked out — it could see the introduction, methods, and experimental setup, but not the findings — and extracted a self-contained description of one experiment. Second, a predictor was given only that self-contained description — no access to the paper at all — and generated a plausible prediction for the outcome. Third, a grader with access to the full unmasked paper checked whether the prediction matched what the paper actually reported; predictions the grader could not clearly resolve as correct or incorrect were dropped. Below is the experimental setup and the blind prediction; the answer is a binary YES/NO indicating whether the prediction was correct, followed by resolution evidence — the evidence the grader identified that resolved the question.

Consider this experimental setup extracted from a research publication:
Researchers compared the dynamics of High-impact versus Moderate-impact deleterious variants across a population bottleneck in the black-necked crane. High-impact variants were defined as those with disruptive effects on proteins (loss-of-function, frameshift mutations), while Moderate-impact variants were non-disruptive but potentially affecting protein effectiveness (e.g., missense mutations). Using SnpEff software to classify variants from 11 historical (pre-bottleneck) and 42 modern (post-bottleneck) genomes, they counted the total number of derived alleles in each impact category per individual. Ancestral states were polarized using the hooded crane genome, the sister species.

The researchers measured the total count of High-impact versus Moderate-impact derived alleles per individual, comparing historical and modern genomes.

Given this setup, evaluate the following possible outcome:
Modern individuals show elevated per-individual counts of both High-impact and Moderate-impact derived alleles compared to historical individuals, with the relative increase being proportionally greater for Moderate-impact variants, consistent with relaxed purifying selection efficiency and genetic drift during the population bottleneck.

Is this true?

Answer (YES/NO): NO